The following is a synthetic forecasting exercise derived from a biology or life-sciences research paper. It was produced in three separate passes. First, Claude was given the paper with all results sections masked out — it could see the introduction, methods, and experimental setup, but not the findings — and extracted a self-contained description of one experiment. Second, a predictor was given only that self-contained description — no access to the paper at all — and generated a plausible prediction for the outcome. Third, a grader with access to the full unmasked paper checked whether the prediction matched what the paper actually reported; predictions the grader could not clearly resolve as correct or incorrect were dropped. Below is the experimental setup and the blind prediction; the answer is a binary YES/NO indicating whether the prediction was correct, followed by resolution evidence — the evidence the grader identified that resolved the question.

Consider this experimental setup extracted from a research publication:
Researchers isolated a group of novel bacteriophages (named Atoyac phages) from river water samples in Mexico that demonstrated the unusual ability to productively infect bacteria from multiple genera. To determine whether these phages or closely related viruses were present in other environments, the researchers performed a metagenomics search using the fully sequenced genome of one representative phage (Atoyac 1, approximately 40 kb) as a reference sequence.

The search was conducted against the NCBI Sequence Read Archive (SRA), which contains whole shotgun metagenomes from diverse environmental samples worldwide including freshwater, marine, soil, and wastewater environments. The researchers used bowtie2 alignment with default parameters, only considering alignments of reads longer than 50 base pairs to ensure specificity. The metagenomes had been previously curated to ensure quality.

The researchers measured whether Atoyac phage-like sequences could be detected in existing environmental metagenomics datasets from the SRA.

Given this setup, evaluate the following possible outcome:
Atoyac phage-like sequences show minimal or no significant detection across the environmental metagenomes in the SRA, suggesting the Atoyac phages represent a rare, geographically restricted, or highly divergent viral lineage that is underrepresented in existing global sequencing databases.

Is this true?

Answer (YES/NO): YES